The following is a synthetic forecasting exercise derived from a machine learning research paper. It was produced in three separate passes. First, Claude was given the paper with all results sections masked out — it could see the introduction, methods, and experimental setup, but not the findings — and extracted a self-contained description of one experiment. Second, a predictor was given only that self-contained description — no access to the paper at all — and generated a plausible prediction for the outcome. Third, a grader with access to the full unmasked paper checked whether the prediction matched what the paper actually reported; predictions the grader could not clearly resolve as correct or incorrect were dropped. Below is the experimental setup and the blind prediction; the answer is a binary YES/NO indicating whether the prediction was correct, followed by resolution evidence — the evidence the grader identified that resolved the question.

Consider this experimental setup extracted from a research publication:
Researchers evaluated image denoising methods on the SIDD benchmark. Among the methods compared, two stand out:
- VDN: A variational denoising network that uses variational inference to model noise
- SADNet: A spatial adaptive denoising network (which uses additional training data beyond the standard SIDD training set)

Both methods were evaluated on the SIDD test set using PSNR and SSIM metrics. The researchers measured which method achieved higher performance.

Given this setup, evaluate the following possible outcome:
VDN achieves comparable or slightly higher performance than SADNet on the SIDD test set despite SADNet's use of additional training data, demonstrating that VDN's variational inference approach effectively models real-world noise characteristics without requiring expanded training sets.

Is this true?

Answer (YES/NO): NO